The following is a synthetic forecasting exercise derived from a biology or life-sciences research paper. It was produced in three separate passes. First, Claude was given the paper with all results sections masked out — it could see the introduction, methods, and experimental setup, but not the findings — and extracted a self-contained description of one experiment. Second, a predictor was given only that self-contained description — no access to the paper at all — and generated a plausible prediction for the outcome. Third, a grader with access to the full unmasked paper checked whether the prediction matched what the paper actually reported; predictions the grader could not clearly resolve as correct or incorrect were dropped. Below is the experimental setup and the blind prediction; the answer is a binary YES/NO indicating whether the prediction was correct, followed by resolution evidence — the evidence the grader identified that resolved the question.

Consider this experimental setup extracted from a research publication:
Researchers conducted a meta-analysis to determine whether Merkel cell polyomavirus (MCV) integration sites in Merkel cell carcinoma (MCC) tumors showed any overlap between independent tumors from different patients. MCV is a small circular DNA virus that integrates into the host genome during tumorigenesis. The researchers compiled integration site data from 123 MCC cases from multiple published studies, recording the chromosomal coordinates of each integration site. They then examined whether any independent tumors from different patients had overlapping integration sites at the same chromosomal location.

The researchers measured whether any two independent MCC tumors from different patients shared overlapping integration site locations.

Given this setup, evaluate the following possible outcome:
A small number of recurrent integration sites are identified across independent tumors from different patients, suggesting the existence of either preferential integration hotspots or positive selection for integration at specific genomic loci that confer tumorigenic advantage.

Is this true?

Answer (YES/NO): YES